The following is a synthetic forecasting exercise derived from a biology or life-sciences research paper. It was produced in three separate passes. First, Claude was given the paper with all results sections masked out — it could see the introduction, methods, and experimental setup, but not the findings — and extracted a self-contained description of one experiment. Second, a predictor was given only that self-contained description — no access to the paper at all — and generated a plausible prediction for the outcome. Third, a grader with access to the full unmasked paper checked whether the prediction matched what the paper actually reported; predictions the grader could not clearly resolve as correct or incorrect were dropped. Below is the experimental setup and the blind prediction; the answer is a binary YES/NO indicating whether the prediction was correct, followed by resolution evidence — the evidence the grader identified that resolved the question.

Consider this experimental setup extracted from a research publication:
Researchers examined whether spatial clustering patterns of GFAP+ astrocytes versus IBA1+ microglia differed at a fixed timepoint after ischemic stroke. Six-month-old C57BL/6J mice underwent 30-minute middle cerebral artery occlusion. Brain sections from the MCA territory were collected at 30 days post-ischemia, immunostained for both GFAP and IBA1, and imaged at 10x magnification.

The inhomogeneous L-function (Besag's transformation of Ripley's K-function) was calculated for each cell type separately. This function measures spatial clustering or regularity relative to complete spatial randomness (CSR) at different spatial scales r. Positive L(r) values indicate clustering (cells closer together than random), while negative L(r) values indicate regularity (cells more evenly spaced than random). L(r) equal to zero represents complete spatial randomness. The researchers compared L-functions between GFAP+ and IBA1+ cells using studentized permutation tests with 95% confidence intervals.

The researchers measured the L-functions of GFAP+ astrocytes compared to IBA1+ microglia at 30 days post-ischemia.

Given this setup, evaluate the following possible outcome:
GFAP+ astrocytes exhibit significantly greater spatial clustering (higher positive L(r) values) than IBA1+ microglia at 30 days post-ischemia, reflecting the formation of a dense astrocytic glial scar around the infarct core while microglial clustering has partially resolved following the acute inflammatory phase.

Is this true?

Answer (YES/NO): NO